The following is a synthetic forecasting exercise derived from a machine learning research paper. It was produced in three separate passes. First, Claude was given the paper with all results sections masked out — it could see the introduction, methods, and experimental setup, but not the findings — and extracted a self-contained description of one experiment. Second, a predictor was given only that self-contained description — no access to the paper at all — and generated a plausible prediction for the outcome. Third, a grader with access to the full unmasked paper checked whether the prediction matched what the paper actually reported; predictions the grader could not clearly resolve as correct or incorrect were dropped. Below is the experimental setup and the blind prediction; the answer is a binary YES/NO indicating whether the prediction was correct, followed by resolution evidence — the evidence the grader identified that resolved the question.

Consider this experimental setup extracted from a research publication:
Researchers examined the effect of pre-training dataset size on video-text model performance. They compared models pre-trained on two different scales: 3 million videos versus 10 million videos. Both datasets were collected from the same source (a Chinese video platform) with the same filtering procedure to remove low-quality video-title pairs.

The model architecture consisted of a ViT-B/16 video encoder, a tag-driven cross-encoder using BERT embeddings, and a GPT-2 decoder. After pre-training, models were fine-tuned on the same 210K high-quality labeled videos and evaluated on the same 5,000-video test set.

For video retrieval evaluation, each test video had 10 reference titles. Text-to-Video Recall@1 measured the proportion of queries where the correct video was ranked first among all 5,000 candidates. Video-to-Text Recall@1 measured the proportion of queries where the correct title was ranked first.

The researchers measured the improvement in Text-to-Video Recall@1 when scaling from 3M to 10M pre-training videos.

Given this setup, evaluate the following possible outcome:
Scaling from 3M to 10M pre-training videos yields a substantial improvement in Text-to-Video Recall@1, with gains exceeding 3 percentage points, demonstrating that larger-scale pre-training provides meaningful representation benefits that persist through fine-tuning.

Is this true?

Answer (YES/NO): YES